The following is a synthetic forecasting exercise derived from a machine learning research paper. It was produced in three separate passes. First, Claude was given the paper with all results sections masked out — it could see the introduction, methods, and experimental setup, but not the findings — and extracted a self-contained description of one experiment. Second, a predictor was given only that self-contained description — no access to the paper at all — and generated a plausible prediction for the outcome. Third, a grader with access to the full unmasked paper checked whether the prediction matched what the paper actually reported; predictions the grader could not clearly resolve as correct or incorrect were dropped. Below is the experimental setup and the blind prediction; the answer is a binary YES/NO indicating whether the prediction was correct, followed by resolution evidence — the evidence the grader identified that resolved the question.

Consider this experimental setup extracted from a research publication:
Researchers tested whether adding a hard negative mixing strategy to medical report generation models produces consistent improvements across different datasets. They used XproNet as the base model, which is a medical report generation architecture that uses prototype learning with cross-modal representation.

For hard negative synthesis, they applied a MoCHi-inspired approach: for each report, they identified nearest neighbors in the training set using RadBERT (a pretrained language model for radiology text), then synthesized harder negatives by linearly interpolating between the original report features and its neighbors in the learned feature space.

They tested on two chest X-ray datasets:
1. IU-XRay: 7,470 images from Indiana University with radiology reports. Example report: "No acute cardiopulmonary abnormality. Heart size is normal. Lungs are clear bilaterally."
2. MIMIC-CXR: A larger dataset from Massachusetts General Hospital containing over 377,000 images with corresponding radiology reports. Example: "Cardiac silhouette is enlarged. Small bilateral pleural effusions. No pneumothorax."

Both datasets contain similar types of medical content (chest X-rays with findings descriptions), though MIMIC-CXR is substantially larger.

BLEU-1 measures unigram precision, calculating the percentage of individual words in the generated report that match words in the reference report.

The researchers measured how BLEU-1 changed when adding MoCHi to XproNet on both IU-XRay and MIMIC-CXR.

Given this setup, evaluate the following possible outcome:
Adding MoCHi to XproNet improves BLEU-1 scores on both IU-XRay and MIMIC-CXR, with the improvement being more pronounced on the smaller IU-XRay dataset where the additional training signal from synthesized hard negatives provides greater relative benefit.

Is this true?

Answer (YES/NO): NO